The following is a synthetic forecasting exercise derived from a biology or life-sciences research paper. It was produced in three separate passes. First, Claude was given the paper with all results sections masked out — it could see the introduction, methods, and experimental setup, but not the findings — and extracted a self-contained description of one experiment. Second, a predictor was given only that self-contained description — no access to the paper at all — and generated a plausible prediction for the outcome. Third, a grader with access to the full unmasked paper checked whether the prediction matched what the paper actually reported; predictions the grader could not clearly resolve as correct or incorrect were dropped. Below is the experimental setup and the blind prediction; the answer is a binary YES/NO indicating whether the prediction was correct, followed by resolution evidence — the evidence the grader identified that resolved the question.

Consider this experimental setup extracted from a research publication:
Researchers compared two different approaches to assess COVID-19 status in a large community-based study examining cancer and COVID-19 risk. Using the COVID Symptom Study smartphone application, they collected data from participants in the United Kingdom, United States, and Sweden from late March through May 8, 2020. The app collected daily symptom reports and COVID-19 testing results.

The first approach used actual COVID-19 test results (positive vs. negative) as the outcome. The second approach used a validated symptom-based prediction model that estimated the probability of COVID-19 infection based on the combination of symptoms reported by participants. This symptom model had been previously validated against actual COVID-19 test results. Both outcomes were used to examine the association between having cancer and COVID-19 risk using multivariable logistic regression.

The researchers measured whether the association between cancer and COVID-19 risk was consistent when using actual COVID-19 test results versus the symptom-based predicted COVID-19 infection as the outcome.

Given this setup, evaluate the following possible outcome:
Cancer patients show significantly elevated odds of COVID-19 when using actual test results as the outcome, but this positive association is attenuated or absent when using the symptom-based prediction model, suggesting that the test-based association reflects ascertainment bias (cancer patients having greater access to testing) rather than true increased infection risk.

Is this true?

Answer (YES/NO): NO